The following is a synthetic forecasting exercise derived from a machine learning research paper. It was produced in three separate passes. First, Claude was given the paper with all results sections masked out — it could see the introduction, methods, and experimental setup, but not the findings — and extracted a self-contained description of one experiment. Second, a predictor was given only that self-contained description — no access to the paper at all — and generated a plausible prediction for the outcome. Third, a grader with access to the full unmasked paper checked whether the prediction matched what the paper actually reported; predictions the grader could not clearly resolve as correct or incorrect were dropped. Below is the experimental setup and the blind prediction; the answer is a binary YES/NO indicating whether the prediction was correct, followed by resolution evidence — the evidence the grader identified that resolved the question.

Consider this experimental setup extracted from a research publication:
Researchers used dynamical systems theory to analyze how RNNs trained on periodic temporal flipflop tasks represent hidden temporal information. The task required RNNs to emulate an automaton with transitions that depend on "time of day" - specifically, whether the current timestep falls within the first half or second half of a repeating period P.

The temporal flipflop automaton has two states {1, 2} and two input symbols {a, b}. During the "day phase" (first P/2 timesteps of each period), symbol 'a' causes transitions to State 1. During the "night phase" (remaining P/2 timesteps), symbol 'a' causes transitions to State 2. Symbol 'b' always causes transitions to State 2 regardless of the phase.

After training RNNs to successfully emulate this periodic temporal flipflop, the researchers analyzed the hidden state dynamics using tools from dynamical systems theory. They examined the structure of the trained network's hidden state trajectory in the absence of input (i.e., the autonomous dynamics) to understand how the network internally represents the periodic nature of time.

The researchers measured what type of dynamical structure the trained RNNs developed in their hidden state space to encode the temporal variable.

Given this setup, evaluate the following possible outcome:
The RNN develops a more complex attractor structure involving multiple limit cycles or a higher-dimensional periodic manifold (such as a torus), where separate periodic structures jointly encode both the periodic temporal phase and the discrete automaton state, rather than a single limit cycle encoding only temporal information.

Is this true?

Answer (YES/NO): NO